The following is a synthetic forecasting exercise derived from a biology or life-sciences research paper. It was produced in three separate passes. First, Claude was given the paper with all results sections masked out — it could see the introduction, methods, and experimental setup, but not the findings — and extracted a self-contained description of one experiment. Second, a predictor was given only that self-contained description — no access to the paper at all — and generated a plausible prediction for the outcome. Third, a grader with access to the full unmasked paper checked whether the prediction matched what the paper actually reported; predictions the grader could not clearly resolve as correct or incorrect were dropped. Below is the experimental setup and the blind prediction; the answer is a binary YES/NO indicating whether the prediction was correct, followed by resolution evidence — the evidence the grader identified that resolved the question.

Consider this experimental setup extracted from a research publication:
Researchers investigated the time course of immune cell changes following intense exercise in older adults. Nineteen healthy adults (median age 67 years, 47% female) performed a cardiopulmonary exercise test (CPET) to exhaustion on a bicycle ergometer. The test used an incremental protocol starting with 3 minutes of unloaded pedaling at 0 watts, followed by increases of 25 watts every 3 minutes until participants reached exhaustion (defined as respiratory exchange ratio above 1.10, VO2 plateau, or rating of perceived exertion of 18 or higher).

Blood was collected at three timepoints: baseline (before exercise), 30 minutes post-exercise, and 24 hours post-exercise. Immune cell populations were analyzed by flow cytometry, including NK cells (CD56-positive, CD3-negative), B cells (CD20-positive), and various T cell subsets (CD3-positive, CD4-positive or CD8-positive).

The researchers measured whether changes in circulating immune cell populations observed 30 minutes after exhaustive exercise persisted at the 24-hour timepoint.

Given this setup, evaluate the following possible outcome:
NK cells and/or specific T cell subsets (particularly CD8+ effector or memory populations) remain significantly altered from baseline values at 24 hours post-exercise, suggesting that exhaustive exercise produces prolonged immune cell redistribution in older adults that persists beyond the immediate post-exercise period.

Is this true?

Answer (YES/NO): YES